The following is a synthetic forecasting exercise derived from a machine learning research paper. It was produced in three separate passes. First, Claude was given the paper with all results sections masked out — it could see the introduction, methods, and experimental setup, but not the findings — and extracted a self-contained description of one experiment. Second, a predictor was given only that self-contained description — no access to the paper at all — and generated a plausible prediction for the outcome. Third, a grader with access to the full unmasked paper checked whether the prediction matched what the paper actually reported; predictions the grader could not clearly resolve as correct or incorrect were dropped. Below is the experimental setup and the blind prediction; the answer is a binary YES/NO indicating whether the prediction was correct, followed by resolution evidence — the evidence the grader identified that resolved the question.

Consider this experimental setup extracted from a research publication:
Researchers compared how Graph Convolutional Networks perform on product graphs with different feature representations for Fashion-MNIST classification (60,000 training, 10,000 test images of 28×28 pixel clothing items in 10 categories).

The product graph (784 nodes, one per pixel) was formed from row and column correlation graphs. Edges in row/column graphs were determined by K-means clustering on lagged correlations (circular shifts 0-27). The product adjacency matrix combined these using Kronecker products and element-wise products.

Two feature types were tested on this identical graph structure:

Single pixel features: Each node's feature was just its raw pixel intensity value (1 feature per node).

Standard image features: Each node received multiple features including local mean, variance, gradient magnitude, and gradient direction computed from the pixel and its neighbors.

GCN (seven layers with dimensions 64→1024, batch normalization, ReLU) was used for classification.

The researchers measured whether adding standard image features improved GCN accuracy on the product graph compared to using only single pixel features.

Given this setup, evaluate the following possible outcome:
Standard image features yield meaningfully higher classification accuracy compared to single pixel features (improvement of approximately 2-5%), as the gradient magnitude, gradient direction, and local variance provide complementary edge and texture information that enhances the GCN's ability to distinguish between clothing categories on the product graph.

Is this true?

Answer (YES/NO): NO